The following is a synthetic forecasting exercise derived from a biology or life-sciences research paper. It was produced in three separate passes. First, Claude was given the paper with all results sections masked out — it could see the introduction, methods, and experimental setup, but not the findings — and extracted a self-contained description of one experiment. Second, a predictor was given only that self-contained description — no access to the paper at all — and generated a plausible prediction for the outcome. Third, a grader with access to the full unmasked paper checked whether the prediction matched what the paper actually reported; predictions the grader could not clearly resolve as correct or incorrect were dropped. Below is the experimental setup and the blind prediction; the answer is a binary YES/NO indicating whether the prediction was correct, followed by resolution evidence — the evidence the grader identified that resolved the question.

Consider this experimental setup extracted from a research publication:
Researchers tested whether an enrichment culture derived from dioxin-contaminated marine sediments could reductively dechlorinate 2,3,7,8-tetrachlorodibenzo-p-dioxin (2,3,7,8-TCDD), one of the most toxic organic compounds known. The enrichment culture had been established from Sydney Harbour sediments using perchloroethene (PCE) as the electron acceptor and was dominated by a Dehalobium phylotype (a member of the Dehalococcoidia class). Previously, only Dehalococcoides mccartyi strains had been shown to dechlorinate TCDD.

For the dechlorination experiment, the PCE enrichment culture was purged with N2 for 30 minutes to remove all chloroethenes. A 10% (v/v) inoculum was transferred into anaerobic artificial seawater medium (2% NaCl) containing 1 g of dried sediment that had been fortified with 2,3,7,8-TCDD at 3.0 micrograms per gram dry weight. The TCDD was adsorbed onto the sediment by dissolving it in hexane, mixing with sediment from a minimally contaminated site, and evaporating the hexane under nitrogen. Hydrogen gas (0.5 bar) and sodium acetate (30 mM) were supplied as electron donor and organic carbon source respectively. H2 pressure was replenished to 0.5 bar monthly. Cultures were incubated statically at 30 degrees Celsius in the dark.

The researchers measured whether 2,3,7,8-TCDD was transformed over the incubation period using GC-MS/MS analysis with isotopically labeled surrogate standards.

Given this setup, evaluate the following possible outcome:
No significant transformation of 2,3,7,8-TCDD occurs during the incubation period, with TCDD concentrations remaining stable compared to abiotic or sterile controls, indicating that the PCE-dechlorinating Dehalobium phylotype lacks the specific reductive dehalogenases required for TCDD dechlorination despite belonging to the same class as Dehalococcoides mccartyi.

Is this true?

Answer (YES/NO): NO